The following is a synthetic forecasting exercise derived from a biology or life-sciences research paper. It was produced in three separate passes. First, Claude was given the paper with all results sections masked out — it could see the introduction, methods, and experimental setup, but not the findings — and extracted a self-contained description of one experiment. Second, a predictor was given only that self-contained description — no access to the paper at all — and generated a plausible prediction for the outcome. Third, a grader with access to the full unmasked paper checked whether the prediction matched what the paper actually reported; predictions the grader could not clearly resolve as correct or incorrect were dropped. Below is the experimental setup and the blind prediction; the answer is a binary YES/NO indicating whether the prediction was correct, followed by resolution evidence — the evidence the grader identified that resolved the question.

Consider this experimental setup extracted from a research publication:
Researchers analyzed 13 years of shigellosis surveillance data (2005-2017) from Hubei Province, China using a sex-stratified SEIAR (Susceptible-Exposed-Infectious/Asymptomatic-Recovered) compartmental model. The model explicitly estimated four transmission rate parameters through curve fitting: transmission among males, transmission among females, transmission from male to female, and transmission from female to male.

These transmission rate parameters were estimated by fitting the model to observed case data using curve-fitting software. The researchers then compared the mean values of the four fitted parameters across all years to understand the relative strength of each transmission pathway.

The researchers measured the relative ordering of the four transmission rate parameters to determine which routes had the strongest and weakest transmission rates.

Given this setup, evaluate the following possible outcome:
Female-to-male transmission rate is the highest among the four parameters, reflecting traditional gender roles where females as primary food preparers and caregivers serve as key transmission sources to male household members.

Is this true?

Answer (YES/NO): YES